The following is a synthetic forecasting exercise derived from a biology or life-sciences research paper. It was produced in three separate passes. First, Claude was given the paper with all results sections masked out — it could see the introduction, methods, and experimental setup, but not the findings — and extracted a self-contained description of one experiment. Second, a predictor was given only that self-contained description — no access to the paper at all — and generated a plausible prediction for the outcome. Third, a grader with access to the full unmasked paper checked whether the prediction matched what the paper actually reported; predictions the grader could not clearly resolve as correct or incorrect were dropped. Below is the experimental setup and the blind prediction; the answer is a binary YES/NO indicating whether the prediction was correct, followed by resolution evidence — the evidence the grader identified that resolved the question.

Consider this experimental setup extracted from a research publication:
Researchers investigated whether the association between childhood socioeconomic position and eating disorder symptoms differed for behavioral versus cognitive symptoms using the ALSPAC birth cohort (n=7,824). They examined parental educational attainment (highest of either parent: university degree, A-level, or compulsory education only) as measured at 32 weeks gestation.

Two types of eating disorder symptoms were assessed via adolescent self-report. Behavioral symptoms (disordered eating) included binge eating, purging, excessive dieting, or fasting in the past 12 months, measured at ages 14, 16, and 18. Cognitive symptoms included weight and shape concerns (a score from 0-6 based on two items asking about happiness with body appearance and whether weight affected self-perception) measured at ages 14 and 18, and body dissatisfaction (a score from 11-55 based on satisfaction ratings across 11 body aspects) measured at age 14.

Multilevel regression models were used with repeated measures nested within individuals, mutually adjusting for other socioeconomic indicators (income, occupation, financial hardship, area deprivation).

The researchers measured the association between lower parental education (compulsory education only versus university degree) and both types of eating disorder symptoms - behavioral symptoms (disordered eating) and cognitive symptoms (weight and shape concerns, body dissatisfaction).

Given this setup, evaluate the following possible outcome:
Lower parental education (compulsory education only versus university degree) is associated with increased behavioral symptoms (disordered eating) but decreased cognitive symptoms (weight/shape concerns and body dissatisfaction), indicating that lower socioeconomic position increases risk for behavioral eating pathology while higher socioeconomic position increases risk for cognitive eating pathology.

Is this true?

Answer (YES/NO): NO